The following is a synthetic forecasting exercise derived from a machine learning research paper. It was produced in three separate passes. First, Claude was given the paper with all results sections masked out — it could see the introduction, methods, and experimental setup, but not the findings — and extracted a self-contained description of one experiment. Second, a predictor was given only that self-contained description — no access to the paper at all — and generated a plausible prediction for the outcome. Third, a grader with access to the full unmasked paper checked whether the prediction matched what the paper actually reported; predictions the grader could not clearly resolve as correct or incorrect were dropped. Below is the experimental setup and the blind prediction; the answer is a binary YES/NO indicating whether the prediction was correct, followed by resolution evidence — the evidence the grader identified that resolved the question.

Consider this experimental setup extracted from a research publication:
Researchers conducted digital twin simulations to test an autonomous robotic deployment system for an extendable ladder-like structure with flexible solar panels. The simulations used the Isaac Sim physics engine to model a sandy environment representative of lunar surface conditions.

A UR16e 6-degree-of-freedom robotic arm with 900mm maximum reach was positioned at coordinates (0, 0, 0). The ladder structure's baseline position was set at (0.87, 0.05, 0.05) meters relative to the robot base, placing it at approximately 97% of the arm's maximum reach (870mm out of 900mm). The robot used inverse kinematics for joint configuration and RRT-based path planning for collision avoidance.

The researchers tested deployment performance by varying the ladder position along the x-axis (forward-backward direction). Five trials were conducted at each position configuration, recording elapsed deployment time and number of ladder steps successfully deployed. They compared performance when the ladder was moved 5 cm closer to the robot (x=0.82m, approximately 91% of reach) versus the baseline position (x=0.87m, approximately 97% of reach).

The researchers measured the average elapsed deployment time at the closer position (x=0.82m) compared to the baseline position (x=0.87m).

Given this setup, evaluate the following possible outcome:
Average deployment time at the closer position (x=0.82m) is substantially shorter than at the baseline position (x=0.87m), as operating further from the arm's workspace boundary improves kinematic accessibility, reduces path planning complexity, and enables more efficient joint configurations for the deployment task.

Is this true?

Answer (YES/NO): NO